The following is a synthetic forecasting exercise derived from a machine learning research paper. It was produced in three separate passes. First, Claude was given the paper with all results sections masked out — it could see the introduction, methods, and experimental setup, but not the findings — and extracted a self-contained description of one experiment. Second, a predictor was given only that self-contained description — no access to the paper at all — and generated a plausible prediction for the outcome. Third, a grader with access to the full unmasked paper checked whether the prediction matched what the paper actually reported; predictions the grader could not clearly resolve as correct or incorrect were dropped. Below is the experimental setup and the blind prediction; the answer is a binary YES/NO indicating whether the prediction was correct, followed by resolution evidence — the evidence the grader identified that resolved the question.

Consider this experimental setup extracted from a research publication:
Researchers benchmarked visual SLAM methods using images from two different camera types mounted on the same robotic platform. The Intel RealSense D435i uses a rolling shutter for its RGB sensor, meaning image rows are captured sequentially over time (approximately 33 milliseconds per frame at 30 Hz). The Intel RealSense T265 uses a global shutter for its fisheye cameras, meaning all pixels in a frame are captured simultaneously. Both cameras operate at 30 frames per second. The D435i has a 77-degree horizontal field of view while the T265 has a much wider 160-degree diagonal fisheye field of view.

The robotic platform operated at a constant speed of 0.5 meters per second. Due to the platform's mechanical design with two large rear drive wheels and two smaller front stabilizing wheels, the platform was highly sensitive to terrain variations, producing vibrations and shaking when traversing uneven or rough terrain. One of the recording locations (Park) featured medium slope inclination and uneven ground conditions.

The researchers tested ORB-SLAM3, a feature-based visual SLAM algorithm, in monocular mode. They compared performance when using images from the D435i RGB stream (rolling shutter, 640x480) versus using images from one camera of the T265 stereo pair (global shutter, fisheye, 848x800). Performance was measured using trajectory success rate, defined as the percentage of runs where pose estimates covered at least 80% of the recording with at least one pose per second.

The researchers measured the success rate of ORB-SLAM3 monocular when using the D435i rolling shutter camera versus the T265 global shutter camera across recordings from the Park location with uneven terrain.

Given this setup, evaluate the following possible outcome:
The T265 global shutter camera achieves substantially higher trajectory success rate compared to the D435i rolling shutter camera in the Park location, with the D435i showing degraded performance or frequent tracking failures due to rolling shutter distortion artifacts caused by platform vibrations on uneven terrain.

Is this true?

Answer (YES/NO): YES